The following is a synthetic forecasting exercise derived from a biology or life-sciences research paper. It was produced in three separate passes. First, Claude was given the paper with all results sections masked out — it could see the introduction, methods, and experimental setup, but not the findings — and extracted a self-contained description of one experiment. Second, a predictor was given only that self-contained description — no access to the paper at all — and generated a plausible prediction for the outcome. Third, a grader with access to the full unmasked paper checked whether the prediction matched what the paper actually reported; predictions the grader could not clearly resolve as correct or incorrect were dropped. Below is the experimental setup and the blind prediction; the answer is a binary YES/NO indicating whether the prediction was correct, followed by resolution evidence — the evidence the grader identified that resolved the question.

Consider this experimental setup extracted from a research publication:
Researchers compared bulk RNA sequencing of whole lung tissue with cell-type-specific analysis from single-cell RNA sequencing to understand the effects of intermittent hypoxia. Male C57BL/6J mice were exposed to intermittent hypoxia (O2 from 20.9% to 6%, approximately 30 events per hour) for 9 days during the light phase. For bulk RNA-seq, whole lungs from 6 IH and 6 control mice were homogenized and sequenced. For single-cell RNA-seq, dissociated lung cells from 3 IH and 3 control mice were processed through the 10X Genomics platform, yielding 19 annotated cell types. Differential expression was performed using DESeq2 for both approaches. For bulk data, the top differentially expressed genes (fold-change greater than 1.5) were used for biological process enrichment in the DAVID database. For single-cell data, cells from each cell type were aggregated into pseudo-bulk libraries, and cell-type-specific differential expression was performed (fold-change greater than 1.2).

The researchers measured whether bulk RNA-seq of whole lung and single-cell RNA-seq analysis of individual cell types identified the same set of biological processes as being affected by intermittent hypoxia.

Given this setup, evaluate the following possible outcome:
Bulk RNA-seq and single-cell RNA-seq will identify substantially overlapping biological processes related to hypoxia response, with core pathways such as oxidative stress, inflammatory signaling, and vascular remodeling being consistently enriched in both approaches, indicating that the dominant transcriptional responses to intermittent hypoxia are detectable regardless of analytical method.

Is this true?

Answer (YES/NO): NO